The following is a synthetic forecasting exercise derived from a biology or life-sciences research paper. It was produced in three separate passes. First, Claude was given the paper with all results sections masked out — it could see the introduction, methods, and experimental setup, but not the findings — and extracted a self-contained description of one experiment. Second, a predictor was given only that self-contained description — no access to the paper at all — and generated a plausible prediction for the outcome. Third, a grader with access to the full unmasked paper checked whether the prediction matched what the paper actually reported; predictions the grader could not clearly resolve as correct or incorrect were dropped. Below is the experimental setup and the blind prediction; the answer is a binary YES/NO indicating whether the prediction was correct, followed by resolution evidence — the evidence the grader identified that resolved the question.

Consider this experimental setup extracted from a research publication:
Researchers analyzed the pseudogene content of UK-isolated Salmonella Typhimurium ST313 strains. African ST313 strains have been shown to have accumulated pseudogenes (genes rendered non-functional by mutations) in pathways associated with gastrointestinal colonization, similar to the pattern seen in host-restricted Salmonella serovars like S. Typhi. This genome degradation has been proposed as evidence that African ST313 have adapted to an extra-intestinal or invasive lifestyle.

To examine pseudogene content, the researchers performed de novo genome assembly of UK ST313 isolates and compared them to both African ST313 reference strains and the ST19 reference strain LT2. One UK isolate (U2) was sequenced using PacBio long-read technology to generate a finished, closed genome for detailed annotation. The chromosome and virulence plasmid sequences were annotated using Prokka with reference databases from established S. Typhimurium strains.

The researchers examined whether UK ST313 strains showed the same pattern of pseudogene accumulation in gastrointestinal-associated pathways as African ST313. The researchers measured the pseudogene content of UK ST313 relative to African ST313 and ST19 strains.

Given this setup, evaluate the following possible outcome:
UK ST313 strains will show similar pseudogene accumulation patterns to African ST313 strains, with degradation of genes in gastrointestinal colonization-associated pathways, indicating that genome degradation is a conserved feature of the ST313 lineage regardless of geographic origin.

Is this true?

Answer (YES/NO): YES